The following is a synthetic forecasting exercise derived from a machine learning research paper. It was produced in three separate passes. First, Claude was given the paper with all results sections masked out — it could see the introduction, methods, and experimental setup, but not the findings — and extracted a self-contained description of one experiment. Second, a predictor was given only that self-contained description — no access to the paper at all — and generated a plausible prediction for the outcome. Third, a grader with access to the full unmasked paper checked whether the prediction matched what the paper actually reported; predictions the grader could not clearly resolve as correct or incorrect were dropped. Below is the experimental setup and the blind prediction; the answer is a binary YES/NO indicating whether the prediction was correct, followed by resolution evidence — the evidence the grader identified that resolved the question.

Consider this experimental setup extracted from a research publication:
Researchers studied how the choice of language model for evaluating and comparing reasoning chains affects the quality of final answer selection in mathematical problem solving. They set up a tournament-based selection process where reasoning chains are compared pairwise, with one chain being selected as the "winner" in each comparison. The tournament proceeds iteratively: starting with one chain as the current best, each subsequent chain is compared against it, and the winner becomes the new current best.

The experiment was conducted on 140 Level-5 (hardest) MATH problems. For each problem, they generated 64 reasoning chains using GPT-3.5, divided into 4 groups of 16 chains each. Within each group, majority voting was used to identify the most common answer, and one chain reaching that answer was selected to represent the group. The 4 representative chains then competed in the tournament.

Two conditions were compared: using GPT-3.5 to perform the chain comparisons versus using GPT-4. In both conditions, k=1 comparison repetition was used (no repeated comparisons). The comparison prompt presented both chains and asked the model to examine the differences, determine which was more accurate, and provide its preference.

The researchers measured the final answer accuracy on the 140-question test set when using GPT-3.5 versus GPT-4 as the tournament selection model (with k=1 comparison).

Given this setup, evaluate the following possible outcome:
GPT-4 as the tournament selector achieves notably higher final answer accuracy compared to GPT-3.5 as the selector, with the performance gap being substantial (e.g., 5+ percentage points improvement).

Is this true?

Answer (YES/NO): YES